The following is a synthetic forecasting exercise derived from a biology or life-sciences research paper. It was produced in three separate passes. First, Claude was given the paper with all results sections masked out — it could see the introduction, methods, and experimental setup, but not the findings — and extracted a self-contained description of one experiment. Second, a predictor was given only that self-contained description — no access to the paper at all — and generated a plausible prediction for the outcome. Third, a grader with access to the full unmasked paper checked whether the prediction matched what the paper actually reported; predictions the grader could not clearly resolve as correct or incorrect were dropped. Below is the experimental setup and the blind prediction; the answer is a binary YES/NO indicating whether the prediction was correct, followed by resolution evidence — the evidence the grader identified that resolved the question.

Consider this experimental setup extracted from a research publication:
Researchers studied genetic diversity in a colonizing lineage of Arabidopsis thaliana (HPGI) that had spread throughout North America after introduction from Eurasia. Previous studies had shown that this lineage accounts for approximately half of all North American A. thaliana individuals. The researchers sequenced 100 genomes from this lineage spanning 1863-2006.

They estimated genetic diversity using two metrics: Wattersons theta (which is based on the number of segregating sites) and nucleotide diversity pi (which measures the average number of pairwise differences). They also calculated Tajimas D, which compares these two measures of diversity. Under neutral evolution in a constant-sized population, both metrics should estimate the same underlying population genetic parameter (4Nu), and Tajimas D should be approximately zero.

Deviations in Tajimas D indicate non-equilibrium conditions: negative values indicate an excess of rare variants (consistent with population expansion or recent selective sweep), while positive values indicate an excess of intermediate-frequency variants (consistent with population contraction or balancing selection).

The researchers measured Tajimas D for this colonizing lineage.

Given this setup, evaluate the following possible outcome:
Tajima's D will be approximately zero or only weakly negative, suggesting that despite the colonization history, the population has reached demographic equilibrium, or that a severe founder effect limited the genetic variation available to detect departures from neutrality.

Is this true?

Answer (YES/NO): NO